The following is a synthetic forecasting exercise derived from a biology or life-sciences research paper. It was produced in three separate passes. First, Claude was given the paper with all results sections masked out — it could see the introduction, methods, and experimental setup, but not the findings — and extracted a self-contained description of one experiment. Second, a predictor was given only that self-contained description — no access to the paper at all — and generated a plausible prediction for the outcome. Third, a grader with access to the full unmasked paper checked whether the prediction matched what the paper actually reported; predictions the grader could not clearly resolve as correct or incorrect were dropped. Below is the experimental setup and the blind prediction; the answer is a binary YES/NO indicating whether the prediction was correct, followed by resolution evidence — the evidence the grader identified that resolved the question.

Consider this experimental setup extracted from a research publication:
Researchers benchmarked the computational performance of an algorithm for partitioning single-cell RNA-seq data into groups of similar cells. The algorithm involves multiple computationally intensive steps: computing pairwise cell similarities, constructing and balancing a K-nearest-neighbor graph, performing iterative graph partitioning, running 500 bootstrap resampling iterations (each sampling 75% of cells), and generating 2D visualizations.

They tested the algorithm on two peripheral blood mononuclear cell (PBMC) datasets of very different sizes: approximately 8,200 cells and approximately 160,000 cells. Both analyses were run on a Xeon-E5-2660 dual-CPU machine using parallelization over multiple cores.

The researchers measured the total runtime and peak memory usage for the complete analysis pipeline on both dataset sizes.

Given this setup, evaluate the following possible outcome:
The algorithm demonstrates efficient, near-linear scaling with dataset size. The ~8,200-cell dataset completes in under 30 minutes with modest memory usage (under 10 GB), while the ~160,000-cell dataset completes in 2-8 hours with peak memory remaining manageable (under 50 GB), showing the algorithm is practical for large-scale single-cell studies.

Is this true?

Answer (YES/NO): NO